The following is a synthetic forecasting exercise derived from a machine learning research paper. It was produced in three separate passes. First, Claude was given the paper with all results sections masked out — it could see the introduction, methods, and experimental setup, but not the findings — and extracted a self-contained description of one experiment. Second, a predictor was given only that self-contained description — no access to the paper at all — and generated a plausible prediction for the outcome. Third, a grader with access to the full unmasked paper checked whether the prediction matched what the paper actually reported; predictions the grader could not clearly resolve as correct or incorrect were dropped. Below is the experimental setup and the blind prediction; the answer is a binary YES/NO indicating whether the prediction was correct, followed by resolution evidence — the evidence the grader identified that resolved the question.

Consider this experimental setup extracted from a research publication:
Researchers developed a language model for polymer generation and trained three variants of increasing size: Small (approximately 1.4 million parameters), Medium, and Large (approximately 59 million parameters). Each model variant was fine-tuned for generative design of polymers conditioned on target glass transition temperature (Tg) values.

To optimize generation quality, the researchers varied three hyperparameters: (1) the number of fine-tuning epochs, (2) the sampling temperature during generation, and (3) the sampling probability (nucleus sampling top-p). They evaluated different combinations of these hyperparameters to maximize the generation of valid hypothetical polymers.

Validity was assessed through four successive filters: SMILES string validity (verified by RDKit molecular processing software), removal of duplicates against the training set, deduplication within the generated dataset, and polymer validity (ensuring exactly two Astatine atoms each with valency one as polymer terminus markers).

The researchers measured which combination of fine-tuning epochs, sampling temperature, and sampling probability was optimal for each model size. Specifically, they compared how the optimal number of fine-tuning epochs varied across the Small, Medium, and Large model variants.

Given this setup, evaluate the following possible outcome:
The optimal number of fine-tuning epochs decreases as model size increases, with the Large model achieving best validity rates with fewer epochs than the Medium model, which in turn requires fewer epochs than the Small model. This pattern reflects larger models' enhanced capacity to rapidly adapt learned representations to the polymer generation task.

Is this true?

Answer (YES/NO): NO